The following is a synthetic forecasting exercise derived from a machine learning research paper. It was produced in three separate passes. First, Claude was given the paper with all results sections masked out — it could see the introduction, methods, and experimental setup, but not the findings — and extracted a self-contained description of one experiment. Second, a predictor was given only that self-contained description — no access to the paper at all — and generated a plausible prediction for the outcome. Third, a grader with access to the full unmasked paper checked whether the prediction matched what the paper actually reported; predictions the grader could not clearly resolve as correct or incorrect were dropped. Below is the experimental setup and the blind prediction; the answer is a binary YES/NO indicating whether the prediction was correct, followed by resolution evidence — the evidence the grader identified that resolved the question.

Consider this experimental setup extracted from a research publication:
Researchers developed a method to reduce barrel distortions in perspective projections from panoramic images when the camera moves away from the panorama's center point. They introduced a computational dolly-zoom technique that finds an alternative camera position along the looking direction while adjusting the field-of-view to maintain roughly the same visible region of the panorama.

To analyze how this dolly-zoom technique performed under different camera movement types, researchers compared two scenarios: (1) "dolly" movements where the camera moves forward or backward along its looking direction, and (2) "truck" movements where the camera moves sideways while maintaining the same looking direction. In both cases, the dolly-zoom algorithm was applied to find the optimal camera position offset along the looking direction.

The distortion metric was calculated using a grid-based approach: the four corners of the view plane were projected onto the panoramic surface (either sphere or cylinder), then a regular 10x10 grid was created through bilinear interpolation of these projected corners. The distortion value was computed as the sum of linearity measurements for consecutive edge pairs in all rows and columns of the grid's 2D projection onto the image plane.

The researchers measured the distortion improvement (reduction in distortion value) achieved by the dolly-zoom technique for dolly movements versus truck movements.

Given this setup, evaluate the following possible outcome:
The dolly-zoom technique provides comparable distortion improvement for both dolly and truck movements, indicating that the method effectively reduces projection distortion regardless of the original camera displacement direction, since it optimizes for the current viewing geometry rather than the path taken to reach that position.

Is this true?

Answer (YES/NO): NO